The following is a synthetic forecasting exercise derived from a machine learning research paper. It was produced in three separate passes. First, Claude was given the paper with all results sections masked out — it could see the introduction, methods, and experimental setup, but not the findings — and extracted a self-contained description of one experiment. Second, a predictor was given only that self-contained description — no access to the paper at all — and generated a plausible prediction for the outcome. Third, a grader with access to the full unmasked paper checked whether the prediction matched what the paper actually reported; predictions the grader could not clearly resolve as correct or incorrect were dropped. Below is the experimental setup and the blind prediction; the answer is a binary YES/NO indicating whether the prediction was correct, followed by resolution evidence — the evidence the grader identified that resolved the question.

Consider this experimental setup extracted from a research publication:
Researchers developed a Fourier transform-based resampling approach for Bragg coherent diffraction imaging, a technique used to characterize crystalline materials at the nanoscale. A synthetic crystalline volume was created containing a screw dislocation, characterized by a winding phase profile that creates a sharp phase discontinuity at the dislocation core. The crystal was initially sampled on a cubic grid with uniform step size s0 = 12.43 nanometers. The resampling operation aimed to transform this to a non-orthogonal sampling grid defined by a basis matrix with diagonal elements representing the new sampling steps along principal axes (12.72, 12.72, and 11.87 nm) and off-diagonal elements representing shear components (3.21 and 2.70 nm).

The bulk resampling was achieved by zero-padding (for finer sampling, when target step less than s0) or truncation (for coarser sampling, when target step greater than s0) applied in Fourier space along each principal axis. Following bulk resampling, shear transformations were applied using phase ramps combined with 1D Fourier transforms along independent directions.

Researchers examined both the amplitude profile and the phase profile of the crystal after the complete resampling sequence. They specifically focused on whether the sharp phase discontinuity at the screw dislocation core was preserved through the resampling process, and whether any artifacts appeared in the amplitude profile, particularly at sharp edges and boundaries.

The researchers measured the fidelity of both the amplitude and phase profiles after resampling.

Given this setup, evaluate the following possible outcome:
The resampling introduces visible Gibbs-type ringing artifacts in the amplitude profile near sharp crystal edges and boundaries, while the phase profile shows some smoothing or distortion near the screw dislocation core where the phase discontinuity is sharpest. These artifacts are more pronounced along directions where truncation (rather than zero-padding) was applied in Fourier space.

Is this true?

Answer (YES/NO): NO